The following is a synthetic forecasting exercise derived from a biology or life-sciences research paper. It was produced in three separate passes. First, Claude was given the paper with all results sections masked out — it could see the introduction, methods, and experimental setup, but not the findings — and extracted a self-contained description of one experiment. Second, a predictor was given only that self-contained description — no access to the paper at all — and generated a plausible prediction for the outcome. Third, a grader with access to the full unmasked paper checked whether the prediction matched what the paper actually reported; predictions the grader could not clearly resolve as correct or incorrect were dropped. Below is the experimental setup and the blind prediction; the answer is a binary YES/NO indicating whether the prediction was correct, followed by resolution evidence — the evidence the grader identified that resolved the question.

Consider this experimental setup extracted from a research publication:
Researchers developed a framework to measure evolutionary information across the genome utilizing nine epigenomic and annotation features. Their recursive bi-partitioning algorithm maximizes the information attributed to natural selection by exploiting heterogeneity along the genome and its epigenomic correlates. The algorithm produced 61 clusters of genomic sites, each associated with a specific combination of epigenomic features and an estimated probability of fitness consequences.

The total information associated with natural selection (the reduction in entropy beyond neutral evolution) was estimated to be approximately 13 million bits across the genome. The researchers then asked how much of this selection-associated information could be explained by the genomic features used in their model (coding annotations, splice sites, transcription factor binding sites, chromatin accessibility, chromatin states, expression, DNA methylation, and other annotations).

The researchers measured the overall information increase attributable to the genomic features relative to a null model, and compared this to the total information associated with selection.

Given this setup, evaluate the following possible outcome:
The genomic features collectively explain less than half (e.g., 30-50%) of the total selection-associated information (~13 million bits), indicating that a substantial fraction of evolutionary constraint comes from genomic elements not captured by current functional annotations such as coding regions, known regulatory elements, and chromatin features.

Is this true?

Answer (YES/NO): NO